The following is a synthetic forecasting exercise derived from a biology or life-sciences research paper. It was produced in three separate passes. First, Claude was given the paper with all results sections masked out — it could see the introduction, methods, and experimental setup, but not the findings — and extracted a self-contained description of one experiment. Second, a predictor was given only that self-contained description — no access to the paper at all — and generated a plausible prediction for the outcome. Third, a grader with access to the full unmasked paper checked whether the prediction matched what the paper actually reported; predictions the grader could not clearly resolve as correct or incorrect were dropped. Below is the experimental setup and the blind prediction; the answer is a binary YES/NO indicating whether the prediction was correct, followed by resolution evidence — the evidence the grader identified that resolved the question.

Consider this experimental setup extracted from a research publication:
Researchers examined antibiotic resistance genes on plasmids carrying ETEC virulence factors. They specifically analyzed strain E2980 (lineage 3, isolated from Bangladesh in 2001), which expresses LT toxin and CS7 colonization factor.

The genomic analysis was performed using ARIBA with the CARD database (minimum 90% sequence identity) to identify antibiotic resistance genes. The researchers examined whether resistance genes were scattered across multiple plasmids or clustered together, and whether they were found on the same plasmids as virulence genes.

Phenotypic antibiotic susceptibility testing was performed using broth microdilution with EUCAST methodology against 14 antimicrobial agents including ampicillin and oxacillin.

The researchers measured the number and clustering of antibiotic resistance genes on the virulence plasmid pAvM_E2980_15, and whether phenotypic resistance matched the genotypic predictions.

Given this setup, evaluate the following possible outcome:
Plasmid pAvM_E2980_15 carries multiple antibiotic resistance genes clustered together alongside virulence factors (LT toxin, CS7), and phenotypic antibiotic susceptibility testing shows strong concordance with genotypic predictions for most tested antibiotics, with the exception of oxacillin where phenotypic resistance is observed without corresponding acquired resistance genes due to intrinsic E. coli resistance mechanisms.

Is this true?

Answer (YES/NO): NO